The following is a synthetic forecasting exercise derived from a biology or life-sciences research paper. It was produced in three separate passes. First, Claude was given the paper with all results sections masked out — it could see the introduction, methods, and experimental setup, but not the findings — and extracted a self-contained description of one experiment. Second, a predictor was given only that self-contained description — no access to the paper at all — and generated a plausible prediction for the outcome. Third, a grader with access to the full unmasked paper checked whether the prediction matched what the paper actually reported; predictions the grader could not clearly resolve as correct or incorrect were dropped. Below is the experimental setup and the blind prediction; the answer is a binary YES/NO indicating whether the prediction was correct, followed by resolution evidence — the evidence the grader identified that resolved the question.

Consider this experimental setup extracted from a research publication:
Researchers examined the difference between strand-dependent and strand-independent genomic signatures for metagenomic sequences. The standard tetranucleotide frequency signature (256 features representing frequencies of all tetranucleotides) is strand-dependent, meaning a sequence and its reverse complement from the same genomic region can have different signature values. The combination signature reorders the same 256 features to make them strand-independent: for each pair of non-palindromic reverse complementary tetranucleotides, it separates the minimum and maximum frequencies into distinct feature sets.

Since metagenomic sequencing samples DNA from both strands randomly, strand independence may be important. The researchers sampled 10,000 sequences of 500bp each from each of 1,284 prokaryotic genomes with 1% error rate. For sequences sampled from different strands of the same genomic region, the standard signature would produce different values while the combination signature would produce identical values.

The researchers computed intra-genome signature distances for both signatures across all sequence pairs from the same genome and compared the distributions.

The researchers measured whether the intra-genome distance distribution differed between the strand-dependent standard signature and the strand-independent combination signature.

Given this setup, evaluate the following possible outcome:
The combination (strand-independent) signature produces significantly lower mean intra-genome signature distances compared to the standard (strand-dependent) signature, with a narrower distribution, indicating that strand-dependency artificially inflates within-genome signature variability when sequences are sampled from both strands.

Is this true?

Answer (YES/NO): NO